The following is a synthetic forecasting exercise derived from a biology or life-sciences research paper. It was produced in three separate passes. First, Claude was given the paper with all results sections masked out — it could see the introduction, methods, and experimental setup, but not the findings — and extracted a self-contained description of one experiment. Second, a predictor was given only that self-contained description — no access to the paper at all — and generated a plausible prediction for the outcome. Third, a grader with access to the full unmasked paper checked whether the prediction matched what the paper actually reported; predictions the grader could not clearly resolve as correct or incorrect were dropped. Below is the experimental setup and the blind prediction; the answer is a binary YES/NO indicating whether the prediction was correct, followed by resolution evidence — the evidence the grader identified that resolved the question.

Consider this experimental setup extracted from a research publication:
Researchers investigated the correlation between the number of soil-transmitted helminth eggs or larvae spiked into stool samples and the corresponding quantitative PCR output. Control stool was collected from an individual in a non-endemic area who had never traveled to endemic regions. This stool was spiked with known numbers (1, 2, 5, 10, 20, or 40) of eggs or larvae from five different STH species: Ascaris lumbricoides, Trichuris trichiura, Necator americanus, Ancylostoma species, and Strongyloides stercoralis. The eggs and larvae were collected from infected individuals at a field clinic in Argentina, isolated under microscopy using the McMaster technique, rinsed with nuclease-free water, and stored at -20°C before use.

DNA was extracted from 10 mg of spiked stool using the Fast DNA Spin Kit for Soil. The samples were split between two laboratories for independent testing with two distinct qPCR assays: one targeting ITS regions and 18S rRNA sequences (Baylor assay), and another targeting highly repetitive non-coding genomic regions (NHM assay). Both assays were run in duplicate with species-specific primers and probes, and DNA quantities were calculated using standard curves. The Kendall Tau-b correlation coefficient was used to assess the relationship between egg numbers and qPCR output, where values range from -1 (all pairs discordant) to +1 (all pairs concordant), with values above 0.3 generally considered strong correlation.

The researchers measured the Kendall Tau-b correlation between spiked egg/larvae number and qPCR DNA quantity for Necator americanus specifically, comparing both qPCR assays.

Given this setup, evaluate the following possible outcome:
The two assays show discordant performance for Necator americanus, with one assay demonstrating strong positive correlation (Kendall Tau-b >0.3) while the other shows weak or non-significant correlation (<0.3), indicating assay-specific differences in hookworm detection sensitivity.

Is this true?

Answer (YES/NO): NO